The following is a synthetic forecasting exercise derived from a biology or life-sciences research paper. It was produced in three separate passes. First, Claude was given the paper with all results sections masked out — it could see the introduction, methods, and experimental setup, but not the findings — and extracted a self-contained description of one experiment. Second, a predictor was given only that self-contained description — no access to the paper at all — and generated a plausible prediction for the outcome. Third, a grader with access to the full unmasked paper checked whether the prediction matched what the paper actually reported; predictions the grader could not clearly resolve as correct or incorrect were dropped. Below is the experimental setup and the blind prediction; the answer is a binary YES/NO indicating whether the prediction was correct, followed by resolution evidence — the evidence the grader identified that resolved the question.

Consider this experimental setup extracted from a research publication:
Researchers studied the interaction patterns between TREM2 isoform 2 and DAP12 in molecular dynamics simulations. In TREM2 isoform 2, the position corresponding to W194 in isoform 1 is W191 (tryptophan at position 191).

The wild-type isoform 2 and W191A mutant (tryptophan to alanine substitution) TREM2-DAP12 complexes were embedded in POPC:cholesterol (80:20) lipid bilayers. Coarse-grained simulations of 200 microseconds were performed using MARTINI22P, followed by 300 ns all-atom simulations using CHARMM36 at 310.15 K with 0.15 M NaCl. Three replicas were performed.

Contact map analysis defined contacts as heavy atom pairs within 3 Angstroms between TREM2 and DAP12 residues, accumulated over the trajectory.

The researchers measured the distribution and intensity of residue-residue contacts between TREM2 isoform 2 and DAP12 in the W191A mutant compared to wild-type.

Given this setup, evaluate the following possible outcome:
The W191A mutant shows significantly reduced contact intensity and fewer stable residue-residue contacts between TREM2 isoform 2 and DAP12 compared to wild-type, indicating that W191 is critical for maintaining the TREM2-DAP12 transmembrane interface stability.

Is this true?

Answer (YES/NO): NO